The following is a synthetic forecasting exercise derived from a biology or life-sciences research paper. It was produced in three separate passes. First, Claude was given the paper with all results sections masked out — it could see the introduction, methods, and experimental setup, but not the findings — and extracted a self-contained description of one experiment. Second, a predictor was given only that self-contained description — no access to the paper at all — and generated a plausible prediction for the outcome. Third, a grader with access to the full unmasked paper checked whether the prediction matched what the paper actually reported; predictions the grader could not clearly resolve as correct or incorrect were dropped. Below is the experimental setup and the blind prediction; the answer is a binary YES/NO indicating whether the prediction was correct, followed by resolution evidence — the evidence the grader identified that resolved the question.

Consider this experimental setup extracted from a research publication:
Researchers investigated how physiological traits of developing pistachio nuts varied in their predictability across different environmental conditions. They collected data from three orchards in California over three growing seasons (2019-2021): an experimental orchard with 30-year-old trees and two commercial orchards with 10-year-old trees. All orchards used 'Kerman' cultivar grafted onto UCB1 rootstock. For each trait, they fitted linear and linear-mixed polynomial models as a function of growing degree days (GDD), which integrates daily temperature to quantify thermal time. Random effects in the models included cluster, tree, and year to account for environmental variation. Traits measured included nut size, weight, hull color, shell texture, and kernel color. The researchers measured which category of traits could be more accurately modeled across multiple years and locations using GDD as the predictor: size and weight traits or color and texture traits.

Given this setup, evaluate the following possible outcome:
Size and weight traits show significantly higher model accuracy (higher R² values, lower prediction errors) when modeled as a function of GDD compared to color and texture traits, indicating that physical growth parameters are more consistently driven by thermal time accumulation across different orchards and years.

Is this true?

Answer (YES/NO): YES